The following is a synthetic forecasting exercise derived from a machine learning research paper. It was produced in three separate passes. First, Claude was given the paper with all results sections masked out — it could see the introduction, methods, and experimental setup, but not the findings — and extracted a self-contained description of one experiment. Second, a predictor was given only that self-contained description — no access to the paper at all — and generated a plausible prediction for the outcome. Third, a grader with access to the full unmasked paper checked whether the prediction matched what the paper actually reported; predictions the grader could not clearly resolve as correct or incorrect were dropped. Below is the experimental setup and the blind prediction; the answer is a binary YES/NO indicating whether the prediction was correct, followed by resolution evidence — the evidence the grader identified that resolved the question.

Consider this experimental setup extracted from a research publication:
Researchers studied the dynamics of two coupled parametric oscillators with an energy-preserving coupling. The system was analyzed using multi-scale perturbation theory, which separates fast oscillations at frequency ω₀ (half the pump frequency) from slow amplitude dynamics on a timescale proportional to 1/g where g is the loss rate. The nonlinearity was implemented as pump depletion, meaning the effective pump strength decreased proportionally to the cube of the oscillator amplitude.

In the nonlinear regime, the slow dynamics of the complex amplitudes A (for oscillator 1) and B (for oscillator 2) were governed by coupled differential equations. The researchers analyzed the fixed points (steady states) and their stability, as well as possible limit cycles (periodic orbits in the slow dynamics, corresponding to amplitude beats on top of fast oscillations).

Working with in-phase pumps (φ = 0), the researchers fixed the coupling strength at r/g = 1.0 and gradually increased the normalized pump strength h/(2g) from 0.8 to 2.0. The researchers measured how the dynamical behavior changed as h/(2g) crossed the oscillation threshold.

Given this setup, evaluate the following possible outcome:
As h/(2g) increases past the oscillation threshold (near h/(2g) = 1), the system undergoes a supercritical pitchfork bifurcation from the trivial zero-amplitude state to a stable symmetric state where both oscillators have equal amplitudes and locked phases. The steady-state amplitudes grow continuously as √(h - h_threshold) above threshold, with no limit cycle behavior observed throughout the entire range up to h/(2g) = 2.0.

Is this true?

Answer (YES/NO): NO